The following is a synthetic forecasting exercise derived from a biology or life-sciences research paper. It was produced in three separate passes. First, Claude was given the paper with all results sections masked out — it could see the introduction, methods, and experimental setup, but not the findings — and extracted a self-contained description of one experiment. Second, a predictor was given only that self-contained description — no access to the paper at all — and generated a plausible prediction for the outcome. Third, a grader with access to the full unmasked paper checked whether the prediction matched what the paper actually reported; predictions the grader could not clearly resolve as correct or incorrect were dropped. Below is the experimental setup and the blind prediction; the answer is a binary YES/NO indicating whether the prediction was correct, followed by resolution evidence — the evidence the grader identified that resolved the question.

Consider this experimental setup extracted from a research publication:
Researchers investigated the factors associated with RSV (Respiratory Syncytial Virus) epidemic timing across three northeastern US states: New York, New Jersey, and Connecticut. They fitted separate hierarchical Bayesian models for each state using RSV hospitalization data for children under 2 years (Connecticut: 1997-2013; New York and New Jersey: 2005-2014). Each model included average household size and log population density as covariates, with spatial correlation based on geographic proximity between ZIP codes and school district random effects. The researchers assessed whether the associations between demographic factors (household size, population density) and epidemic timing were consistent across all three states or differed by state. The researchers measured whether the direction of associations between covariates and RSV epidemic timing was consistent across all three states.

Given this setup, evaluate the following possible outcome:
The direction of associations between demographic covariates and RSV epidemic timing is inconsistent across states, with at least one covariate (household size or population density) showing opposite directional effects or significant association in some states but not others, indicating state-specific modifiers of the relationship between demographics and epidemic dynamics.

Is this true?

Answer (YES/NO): NO